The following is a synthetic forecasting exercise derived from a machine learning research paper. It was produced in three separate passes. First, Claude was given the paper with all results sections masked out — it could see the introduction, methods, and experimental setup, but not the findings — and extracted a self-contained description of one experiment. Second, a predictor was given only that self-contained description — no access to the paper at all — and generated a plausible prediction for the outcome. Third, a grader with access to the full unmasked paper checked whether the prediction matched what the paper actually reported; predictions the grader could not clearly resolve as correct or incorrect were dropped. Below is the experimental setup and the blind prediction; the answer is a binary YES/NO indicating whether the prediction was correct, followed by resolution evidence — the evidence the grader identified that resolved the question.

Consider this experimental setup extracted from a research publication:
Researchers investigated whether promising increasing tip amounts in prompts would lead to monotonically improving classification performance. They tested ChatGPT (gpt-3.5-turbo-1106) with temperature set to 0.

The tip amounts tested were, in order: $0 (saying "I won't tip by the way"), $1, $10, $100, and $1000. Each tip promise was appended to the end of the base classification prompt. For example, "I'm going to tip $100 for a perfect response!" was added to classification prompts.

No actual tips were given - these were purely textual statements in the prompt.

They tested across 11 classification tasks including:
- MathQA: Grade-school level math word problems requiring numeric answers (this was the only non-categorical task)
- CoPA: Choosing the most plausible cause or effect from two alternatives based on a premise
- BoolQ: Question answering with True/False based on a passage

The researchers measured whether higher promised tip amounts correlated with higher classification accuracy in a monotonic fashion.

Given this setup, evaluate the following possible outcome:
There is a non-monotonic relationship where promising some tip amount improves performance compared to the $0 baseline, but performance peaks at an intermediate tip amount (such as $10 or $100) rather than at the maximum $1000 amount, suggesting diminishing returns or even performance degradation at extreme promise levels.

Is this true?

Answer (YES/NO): YES